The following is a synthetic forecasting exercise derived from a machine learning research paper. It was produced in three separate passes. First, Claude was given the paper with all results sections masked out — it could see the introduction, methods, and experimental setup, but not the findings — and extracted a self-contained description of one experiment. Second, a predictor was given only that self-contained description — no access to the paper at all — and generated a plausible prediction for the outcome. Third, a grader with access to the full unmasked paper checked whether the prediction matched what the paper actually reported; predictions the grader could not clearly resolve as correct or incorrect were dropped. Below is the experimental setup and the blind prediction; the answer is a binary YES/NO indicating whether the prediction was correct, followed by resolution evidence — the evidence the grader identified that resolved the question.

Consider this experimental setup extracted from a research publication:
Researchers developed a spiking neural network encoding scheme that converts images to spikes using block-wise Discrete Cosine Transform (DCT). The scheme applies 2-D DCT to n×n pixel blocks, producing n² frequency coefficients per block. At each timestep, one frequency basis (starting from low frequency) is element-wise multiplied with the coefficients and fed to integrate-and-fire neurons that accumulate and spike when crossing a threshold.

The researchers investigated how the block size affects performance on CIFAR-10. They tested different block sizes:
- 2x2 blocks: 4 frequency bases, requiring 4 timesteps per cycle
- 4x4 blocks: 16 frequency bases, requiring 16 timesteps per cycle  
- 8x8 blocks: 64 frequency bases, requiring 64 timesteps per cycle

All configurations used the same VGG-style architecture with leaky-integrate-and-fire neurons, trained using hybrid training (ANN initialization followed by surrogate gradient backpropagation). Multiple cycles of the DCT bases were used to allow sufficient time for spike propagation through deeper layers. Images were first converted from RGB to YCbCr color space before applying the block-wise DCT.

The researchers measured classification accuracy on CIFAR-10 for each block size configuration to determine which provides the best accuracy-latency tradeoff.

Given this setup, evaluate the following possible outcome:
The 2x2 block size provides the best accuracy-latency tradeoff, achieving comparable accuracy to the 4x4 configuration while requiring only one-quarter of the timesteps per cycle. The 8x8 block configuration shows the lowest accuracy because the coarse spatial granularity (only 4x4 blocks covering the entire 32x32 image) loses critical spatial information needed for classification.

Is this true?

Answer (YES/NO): NO